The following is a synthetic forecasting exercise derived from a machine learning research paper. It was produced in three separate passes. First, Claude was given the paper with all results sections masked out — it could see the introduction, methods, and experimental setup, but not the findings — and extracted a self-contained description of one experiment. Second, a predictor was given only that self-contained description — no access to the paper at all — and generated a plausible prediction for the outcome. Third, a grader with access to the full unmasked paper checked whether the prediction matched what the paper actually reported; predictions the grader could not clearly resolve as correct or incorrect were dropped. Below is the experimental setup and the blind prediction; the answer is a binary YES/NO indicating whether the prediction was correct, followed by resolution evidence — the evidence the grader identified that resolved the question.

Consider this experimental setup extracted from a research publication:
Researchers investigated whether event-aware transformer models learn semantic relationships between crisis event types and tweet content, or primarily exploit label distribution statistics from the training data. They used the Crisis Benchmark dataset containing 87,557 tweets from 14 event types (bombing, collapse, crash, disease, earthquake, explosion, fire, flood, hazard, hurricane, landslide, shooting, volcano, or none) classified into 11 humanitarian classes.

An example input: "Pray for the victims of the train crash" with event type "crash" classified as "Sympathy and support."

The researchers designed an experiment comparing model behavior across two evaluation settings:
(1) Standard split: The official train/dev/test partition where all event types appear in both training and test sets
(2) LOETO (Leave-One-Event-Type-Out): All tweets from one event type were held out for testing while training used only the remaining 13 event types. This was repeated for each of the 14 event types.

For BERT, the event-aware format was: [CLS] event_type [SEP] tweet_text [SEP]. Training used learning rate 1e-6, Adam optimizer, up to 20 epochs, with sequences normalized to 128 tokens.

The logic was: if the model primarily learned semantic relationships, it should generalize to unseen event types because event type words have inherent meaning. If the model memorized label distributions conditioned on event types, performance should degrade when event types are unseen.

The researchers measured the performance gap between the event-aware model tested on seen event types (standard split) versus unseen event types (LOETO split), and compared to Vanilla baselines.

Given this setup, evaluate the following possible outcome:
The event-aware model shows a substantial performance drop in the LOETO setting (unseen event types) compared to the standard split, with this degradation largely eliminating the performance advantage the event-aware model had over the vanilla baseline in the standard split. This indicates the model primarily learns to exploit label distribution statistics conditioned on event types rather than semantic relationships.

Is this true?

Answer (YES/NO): NO